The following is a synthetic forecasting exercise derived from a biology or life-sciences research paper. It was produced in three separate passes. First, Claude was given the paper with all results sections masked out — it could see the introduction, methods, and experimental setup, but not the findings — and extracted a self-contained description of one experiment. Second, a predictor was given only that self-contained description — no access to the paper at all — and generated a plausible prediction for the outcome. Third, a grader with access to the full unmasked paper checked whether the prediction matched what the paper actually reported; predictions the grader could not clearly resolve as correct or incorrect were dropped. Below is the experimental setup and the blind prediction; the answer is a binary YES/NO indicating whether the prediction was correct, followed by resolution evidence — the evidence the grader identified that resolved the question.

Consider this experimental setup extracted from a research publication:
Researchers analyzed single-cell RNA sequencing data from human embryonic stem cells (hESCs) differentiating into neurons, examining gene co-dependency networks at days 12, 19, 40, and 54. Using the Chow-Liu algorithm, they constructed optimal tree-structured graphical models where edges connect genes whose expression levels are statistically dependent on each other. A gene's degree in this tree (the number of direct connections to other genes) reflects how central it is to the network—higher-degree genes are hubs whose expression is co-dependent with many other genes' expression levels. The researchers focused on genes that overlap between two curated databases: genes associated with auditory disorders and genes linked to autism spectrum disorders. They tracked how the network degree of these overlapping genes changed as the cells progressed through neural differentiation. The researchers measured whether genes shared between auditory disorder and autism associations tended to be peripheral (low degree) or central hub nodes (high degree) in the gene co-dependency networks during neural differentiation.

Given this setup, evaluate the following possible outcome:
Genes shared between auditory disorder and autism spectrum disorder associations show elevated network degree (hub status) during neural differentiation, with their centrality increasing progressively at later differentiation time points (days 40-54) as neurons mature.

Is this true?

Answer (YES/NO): NO